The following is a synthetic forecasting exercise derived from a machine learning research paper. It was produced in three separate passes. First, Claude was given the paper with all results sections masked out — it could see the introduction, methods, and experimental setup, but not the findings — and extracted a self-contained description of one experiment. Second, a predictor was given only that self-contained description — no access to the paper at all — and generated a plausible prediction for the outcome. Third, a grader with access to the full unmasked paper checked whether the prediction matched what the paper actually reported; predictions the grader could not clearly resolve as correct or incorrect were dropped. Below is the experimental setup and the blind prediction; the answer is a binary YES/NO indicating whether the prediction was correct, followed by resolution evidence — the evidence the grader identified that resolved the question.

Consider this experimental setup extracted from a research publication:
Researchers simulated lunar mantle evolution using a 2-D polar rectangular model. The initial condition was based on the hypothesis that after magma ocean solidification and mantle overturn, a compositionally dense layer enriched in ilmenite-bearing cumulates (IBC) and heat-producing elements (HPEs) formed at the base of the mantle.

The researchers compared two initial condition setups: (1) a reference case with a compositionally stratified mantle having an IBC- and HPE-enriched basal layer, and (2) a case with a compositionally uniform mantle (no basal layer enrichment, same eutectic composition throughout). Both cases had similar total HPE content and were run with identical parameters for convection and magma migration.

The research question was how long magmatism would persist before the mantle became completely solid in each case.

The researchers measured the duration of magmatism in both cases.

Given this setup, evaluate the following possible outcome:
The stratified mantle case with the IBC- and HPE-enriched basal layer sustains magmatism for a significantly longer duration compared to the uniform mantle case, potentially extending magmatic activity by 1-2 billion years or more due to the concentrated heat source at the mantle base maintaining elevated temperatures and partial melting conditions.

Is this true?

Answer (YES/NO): YES